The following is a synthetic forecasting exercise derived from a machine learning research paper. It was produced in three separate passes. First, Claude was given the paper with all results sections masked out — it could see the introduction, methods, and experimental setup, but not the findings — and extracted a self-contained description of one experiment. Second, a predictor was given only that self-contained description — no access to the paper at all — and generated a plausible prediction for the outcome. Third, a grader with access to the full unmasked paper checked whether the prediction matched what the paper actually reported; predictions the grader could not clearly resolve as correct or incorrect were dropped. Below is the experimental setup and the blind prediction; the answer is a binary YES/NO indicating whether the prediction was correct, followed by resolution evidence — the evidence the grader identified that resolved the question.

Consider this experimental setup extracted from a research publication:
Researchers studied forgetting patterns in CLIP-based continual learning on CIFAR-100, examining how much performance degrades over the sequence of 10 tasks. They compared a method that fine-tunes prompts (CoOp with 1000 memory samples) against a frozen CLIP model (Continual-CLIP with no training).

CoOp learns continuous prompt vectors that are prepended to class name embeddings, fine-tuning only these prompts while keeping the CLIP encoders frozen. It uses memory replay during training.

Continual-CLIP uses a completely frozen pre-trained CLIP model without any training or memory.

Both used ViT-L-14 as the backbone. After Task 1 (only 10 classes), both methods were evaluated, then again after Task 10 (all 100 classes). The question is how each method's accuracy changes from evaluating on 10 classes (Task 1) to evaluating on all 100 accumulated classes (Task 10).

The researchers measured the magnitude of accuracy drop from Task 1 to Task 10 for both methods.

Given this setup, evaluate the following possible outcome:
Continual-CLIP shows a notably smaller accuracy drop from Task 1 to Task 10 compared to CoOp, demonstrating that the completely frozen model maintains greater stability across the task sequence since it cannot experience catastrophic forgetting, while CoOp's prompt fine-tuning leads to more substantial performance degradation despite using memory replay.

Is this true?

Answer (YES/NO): NO